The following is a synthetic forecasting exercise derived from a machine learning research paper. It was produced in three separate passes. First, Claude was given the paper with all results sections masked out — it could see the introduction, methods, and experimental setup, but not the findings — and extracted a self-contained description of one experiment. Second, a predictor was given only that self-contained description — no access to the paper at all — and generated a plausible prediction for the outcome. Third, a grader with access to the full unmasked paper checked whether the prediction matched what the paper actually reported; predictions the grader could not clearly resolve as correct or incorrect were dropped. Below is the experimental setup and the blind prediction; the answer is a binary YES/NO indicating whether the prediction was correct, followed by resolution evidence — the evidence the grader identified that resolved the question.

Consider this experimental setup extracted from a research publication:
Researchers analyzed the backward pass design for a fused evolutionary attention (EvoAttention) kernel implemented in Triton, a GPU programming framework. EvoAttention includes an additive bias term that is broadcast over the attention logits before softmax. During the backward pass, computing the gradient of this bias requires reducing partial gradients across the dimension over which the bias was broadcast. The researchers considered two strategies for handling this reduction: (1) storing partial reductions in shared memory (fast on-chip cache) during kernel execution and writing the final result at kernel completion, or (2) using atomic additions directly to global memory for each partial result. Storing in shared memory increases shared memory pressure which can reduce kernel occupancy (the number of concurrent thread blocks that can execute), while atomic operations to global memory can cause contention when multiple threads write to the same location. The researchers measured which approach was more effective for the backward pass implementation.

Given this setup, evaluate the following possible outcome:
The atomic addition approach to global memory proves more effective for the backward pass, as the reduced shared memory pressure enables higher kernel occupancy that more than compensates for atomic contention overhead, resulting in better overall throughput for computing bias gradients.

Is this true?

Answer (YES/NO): YES